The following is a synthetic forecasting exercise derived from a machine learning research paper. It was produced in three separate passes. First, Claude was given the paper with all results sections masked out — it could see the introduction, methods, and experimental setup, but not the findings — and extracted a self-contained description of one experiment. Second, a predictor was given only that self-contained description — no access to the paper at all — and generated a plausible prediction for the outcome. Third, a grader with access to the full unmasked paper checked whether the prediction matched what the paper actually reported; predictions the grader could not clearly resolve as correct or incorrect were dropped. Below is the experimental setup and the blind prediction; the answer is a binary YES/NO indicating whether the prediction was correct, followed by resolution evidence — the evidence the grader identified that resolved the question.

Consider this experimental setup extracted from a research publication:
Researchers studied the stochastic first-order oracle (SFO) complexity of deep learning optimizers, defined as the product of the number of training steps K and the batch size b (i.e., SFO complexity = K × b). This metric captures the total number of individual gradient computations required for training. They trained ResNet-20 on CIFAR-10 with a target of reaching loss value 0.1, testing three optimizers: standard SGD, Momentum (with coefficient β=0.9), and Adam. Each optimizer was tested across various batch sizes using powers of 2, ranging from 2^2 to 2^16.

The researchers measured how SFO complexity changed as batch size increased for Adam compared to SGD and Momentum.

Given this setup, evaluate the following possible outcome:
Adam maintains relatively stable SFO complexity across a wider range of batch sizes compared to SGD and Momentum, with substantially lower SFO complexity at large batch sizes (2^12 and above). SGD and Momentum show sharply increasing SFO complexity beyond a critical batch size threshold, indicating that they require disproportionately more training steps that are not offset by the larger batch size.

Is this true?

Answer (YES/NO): NO